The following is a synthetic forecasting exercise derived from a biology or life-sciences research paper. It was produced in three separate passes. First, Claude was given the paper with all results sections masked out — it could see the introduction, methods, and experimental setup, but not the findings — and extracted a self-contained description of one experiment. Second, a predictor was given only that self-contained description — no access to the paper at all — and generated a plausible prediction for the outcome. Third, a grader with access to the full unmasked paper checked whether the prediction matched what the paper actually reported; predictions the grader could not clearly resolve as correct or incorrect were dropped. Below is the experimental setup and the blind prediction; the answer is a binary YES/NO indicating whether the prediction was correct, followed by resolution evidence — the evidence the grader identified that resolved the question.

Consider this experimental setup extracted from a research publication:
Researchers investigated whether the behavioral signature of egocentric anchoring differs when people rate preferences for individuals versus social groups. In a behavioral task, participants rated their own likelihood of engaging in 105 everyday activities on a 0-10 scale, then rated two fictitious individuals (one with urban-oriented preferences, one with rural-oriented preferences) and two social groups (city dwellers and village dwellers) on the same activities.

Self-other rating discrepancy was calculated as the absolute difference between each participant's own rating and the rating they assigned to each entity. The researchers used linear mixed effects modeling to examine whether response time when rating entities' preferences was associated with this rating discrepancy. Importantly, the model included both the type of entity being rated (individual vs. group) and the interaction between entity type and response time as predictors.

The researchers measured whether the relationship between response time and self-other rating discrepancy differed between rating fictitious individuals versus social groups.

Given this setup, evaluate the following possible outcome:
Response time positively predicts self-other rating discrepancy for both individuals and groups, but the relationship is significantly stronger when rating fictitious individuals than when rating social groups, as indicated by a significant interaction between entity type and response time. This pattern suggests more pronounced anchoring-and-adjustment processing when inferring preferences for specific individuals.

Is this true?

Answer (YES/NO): NO